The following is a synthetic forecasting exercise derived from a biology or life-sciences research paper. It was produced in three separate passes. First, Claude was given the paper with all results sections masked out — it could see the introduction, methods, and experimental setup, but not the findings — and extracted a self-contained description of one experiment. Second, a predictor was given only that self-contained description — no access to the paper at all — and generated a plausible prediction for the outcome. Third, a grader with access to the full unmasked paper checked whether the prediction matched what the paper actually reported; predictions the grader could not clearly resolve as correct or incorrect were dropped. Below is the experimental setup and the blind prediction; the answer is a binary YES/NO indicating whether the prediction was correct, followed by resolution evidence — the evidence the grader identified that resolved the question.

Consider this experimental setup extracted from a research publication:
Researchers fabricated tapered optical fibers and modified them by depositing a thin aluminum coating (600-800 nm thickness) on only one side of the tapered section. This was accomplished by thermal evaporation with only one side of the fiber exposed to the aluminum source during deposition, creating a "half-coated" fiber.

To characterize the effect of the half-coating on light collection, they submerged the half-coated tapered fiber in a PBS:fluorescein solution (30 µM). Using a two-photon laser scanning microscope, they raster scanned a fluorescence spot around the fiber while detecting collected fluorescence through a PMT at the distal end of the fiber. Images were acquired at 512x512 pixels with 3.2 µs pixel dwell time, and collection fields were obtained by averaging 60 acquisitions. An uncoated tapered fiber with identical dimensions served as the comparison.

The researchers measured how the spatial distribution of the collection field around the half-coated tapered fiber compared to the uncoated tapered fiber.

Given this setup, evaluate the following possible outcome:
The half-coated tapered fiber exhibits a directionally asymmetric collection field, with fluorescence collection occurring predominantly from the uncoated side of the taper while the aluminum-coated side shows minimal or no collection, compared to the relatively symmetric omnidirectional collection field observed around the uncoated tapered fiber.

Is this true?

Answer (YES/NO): YES